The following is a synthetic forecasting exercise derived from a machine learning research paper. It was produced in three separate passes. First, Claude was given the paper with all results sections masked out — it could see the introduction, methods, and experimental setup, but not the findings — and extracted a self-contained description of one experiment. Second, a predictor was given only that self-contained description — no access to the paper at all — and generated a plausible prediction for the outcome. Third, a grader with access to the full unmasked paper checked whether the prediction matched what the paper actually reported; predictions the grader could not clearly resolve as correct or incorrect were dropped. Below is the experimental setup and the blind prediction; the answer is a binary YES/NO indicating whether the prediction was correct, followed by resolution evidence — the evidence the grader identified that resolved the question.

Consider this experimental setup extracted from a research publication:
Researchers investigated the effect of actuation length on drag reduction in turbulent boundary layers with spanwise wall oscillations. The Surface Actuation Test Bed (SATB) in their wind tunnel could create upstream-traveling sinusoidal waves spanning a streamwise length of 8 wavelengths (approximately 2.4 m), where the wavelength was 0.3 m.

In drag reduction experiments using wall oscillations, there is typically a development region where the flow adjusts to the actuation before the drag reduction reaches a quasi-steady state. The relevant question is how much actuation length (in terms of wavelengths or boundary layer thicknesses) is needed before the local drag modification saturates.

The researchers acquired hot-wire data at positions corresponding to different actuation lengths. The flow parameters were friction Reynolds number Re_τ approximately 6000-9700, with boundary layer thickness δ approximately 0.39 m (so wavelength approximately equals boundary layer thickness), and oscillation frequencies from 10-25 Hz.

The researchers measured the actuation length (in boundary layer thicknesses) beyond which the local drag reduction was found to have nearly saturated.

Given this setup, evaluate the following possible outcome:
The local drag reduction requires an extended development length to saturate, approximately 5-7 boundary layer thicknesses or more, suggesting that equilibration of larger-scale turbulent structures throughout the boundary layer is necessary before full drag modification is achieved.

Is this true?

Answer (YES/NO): NO